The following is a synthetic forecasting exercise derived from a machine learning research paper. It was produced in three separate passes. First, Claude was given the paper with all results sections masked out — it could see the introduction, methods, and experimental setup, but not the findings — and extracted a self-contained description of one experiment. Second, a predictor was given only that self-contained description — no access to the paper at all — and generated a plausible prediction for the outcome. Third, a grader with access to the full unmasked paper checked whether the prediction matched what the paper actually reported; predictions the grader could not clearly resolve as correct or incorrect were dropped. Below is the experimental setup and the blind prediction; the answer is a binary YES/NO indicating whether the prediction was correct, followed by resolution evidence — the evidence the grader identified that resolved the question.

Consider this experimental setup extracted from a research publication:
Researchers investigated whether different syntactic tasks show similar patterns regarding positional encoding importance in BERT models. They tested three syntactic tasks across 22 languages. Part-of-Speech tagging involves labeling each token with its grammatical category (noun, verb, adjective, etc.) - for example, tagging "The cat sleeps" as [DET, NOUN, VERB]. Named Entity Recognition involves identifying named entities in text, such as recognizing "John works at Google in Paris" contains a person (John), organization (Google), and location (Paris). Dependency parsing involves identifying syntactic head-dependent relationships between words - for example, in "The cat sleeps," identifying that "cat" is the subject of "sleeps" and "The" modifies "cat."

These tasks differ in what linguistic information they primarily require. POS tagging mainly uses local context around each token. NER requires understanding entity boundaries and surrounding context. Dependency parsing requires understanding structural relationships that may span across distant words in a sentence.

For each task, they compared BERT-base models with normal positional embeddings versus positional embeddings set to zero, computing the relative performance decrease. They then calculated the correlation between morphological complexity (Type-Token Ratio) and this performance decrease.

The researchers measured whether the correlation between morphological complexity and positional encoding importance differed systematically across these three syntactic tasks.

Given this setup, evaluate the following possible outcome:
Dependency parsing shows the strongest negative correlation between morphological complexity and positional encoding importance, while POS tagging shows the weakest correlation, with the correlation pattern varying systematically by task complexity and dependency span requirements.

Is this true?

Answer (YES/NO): YES